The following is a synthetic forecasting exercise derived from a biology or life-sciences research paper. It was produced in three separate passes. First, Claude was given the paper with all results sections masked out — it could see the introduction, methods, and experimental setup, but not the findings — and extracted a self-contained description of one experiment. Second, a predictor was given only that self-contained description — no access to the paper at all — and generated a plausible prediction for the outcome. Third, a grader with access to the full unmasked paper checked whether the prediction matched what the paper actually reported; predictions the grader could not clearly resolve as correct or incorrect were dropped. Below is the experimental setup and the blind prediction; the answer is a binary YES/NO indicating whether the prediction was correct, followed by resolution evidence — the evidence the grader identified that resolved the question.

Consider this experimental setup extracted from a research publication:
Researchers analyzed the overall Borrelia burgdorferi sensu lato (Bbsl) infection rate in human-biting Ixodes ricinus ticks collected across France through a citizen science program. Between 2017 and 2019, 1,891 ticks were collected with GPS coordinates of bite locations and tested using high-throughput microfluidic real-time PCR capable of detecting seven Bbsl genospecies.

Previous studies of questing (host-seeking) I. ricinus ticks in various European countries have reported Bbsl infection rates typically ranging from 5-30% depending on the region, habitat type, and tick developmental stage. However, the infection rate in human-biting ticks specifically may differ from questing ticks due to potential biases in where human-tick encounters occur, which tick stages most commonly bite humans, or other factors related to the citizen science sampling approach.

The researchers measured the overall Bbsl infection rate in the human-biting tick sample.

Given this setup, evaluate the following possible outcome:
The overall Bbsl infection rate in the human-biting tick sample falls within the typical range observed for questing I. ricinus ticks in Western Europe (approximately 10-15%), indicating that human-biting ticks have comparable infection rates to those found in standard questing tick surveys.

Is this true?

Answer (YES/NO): YES